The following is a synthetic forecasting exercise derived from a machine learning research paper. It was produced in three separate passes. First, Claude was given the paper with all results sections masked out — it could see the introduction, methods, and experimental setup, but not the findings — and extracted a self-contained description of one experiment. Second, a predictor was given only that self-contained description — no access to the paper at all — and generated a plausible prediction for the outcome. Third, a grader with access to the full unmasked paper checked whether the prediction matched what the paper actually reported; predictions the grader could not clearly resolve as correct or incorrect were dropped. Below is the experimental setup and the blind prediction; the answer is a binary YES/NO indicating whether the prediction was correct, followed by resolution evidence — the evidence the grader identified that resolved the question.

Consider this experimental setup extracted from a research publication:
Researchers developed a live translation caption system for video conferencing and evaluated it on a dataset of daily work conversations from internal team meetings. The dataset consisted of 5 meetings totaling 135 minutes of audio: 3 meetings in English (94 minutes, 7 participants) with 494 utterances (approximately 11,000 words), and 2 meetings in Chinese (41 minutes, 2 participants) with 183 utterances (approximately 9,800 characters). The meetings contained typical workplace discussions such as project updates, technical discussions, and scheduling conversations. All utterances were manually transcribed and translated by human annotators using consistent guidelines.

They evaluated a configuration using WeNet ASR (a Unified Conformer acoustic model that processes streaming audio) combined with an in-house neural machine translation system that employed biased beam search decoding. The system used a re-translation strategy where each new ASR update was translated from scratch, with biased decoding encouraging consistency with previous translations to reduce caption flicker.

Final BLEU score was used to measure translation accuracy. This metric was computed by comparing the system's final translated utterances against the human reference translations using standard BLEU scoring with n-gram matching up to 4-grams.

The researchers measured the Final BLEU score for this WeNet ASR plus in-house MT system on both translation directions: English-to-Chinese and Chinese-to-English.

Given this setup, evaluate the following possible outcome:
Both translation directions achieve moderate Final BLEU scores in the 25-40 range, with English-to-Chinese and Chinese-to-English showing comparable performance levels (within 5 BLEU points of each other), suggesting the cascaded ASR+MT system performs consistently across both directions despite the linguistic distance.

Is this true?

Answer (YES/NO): NO